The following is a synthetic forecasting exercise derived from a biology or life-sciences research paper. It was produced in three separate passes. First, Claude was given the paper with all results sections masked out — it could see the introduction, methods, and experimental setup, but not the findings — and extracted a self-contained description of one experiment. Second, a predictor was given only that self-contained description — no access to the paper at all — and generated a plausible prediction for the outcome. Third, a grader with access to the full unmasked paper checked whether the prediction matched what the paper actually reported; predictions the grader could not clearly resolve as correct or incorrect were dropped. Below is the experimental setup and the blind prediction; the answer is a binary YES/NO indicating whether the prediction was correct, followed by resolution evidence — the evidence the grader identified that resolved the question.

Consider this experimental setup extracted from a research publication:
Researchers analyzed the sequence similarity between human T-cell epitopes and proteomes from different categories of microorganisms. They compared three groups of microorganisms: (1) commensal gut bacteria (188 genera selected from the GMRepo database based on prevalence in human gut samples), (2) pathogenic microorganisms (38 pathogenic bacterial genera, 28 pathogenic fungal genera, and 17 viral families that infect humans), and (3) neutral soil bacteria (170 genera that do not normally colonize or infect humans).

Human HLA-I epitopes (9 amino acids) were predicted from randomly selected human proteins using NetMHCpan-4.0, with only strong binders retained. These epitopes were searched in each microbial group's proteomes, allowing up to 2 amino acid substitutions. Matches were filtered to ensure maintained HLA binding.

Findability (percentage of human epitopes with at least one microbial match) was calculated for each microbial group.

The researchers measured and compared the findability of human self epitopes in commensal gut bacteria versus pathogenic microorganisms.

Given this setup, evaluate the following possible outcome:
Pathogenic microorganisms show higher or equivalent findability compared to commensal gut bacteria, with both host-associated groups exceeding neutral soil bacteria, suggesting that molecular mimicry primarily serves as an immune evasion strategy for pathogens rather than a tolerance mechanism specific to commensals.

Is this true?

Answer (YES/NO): NO